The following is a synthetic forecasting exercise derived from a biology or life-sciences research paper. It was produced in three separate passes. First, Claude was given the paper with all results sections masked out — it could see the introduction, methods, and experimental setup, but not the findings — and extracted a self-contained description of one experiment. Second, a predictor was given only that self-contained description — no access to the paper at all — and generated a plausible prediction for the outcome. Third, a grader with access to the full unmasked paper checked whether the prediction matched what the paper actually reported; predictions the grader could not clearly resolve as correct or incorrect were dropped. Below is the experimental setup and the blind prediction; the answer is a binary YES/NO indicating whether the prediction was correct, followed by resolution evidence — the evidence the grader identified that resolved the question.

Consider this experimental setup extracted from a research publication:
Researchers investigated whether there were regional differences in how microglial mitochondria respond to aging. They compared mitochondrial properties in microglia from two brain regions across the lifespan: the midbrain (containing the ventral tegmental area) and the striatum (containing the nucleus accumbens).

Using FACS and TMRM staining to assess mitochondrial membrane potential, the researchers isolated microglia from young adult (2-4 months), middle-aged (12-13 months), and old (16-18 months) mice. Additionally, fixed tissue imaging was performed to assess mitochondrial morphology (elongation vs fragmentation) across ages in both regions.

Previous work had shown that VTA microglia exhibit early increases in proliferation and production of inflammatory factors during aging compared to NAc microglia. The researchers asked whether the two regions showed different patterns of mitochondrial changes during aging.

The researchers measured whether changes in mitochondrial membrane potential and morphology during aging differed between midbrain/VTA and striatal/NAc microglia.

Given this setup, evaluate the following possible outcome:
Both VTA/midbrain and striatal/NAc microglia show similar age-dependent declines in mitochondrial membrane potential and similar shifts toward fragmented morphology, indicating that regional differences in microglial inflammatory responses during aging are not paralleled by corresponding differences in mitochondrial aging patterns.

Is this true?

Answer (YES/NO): NO